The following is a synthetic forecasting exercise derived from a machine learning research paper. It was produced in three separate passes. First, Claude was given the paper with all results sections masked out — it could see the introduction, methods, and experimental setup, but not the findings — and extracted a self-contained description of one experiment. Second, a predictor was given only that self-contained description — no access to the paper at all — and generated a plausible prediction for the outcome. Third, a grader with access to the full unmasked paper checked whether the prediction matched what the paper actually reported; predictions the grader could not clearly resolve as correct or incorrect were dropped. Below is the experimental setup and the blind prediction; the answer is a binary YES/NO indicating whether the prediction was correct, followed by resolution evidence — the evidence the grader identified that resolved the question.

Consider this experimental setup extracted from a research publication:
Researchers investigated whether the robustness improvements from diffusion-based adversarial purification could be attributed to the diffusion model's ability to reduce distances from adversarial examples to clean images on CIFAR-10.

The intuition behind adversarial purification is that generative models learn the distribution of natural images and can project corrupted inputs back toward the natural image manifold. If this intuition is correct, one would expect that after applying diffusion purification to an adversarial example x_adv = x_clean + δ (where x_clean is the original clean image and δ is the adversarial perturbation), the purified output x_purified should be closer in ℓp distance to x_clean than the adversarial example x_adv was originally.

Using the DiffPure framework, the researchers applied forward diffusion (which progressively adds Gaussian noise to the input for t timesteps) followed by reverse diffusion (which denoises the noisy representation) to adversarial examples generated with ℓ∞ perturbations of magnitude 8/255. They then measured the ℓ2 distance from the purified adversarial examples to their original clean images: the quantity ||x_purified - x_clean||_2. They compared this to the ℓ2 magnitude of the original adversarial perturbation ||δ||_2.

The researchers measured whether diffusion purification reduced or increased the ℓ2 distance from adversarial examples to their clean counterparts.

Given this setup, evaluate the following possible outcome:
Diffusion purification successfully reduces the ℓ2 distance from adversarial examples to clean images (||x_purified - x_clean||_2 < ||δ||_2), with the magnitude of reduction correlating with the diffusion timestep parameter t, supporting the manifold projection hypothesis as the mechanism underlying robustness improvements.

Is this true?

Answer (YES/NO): NO